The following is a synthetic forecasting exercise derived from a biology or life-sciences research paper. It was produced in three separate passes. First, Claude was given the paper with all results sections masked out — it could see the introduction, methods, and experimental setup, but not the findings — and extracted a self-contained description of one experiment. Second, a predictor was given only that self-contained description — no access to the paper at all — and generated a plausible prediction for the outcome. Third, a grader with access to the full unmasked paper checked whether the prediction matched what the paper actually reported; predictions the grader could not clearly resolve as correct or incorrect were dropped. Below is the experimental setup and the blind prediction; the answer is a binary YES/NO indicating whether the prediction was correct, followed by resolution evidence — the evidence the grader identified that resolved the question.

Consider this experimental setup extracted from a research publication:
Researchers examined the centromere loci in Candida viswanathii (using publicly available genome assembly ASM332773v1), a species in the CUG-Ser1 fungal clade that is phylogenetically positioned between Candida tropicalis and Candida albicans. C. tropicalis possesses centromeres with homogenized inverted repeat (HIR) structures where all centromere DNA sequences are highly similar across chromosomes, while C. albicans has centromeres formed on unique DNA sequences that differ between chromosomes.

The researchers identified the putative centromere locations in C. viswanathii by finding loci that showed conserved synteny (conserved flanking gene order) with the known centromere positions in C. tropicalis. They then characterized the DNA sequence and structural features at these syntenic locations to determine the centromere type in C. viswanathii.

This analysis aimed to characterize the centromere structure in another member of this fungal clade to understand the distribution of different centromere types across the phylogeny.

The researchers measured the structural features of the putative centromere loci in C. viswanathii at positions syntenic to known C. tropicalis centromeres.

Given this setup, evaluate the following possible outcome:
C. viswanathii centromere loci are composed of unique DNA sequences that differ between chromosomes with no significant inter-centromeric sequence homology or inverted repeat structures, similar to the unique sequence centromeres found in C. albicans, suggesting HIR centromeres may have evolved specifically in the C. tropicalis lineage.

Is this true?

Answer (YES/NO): NO